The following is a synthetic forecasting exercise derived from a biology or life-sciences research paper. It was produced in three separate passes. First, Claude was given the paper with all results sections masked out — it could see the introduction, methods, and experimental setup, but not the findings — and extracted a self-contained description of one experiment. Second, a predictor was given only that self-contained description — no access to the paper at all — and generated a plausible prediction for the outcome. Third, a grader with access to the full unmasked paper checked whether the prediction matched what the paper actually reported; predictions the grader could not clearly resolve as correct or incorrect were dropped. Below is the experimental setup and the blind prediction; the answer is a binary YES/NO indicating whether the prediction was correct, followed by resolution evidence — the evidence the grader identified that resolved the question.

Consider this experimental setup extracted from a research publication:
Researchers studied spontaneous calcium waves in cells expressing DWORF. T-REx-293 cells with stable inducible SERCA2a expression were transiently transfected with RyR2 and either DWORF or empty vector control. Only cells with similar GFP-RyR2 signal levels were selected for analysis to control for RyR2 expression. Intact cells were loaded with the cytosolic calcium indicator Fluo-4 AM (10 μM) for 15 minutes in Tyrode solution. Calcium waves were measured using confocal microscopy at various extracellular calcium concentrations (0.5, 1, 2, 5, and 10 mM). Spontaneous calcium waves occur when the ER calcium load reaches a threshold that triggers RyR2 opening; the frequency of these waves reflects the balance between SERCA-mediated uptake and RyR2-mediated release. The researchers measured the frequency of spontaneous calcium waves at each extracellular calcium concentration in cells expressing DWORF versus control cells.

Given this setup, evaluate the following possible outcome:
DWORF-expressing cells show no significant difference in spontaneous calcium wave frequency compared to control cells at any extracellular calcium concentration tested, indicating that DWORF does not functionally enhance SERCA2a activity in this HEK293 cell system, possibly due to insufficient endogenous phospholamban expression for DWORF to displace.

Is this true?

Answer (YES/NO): NO